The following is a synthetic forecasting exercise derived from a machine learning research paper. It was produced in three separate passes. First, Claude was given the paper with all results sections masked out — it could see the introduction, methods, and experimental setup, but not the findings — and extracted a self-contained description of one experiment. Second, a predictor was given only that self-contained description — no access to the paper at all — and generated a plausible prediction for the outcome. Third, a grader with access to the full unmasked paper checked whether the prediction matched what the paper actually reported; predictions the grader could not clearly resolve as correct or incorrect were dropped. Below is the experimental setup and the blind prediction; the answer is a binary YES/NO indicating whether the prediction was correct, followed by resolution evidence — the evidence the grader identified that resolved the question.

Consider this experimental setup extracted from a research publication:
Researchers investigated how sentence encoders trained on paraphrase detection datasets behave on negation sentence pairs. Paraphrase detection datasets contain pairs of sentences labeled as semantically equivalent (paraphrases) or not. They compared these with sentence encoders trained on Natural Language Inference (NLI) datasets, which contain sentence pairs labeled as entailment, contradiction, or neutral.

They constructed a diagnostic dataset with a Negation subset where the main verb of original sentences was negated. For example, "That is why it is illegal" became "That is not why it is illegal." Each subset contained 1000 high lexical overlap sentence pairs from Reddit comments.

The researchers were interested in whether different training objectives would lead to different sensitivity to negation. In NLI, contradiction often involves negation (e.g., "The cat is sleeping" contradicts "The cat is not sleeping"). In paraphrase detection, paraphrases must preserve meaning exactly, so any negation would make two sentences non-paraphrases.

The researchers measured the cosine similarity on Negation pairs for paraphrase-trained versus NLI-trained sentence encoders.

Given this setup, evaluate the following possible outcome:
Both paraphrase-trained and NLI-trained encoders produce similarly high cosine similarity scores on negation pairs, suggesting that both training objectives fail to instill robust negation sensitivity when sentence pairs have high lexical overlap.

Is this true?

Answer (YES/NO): NO